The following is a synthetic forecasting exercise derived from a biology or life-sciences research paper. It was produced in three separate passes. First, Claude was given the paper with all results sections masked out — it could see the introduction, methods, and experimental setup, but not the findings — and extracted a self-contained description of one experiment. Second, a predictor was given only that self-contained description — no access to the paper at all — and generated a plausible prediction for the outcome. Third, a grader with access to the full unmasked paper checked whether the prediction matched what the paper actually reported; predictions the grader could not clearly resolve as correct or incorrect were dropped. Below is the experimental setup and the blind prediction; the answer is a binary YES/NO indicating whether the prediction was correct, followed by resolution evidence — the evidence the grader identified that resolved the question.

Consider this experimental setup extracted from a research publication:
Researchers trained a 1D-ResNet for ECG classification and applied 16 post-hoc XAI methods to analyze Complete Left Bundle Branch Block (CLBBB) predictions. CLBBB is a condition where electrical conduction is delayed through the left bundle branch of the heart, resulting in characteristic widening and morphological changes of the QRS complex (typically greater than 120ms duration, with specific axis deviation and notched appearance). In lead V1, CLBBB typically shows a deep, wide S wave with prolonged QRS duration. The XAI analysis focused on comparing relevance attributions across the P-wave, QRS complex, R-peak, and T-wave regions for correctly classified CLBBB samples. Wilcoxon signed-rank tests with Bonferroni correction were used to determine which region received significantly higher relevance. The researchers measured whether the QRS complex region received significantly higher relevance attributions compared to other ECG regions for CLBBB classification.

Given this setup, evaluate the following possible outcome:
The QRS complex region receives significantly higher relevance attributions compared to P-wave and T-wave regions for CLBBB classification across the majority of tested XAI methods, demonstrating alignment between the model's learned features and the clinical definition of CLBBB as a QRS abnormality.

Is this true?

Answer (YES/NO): NO